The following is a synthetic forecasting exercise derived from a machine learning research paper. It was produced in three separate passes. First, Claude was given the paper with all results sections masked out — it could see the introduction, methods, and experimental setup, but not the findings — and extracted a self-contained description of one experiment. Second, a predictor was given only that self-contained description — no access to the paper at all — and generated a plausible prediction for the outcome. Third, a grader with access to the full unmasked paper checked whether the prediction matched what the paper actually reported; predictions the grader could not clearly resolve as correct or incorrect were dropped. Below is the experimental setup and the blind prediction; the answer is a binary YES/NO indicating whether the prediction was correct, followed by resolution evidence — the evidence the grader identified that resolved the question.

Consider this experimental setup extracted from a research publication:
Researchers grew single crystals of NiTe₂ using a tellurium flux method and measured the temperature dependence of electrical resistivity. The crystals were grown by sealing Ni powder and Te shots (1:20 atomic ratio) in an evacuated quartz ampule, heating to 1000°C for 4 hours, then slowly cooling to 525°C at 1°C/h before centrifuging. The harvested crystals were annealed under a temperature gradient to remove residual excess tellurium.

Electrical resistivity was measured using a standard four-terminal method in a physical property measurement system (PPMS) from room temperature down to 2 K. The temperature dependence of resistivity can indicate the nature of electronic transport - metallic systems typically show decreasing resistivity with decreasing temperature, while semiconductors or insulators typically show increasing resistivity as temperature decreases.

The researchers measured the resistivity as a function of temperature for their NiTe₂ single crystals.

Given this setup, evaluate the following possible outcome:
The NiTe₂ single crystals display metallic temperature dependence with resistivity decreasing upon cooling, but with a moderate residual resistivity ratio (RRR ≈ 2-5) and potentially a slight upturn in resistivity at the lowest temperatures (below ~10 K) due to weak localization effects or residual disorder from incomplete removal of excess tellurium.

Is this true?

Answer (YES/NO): NO